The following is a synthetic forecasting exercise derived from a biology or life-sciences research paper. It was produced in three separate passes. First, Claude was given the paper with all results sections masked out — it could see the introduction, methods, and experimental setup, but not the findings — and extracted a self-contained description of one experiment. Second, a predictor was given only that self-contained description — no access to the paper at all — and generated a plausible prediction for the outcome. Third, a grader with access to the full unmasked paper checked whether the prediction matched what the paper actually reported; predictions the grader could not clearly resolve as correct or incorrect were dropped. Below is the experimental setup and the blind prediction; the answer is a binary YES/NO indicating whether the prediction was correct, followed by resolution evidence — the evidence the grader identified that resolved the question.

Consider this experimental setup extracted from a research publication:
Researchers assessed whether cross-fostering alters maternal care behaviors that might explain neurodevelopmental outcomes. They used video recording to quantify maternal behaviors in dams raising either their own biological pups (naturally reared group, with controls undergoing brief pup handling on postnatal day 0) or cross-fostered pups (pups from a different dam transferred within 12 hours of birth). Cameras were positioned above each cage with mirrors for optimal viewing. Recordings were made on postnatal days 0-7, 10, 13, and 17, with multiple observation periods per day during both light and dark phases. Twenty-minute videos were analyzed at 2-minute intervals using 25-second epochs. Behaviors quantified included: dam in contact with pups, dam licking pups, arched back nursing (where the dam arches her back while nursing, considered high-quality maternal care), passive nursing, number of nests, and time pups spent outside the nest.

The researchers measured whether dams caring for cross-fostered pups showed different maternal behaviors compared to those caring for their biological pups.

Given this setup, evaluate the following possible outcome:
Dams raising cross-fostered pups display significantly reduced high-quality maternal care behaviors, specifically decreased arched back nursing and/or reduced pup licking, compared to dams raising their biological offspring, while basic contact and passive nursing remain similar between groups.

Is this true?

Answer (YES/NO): NO